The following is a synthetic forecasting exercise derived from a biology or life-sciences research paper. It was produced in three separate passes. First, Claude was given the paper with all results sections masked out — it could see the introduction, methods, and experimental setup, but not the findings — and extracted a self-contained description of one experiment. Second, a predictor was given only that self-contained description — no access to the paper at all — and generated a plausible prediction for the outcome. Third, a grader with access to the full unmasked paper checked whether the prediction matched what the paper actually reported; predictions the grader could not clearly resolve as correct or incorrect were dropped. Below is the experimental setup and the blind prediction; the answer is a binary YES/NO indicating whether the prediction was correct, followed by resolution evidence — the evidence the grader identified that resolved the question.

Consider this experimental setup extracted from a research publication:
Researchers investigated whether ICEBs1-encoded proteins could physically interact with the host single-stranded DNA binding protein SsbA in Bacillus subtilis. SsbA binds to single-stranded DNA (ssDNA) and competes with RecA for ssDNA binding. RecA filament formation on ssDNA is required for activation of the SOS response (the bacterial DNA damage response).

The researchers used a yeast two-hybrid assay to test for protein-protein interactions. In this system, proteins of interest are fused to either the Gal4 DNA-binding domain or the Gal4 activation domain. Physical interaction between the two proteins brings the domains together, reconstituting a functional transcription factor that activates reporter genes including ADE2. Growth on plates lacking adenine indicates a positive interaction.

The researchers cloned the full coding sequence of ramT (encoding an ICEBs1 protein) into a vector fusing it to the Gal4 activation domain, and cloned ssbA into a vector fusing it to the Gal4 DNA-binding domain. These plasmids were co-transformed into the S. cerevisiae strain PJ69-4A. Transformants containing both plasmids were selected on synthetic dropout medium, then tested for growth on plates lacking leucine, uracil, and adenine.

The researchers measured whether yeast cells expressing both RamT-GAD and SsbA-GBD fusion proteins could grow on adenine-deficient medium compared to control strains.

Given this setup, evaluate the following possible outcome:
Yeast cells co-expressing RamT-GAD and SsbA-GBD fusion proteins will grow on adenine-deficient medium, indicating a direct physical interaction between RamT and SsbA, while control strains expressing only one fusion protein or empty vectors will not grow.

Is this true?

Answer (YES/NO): YES